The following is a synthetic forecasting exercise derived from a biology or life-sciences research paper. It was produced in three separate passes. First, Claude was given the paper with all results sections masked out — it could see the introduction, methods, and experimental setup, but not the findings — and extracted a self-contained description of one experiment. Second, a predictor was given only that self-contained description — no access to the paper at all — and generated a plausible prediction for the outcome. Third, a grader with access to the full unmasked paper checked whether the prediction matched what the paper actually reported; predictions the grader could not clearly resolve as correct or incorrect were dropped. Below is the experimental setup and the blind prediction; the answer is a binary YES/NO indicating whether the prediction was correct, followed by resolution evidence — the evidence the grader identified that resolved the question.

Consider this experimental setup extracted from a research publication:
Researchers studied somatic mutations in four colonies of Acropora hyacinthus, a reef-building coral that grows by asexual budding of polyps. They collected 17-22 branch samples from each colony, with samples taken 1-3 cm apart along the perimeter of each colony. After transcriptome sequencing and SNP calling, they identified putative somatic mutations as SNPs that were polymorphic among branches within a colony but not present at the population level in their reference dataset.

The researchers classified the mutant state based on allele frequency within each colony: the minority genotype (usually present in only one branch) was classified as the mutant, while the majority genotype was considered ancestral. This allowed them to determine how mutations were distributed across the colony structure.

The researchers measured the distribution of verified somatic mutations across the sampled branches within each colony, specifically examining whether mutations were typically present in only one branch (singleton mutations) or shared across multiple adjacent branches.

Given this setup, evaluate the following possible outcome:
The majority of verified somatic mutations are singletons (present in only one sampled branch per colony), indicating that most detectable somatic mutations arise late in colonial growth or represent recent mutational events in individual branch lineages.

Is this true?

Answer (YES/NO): YES